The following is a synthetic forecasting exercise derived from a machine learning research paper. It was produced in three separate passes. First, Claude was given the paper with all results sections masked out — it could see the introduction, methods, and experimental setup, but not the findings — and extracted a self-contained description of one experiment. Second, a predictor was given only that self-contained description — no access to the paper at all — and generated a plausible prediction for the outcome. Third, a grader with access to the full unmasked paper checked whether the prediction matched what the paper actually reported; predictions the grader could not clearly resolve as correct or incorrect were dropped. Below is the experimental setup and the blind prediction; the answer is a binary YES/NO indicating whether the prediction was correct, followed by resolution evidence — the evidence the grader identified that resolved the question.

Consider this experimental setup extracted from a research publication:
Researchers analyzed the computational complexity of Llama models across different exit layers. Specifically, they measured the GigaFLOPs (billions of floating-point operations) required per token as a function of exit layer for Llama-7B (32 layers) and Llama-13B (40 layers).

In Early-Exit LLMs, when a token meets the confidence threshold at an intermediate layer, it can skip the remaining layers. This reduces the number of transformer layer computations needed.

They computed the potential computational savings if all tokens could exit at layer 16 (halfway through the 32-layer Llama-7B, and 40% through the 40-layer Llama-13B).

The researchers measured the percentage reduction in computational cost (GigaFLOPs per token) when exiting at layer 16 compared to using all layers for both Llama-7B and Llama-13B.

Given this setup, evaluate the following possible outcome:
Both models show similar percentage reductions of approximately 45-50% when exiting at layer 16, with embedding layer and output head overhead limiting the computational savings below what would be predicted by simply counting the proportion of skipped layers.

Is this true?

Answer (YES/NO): NO